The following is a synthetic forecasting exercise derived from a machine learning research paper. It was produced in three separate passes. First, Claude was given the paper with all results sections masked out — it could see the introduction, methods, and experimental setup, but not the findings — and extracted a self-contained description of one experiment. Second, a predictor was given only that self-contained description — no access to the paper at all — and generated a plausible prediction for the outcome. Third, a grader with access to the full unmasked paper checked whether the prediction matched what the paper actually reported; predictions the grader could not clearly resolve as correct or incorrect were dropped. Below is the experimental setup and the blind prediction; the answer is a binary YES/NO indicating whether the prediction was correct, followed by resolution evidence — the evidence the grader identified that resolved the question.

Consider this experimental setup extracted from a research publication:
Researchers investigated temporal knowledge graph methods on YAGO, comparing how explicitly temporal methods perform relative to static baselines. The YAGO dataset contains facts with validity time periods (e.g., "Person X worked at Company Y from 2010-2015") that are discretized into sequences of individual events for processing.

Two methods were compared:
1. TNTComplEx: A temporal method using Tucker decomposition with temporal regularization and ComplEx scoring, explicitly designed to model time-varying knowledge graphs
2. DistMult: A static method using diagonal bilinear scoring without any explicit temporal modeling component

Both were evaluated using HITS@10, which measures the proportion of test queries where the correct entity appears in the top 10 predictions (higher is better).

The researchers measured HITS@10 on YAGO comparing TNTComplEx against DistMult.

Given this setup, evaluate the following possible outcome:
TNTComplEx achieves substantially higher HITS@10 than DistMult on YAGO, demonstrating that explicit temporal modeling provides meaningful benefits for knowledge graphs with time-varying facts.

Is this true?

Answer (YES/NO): NO